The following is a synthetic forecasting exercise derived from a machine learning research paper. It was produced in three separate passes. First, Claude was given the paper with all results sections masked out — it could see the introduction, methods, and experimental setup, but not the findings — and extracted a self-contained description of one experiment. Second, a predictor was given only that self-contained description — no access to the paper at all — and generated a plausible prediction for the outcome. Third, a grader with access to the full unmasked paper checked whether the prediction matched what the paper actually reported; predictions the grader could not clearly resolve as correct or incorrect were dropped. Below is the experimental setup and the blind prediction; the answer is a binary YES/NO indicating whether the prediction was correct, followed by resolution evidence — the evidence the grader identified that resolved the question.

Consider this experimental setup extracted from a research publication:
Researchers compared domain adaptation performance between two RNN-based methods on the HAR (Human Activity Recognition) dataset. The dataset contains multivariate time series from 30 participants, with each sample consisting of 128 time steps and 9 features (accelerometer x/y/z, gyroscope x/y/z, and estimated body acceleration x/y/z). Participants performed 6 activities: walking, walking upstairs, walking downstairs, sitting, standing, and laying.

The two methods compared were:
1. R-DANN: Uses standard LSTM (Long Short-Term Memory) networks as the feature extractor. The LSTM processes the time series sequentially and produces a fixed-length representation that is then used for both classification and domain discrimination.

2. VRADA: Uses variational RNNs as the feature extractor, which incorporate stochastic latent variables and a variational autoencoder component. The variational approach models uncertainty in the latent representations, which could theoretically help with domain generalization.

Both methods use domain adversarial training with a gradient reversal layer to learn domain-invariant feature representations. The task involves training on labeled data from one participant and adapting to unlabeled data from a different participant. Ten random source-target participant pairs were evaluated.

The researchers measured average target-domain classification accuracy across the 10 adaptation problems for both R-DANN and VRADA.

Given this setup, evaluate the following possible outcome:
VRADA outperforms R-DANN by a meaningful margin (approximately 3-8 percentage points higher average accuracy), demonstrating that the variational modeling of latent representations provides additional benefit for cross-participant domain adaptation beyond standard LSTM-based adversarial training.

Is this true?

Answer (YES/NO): NO